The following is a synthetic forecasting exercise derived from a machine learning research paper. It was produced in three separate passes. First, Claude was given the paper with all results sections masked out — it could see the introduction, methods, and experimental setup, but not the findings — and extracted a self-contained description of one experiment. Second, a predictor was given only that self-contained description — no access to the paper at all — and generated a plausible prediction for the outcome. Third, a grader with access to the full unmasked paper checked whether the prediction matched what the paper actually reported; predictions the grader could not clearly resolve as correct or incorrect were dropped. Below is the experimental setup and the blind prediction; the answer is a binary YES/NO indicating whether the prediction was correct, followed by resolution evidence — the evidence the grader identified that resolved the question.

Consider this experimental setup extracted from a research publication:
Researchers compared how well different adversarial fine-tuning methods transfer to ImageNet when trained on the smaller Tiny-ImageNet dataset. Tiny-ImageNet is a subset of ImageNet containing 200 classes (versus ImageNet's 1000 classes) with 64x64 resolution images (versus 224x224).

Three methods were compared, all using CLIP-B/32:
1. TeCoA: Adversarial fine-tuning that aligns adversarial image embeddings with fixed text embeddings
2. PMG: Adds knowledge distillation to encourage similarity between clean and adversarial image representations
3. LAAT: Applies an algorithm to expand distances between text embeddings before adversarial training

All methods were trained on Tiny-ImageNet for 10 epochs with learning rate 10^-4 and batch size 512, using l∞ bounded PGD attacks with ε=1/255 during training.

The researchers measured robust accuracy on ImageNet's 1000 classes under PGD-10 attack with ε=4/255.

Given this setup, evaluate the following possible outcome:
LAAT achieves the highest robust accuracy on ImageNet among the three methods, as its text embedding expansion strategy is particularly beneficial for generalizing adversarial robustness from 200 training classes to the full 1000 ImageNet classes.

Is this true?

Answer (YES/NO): NO